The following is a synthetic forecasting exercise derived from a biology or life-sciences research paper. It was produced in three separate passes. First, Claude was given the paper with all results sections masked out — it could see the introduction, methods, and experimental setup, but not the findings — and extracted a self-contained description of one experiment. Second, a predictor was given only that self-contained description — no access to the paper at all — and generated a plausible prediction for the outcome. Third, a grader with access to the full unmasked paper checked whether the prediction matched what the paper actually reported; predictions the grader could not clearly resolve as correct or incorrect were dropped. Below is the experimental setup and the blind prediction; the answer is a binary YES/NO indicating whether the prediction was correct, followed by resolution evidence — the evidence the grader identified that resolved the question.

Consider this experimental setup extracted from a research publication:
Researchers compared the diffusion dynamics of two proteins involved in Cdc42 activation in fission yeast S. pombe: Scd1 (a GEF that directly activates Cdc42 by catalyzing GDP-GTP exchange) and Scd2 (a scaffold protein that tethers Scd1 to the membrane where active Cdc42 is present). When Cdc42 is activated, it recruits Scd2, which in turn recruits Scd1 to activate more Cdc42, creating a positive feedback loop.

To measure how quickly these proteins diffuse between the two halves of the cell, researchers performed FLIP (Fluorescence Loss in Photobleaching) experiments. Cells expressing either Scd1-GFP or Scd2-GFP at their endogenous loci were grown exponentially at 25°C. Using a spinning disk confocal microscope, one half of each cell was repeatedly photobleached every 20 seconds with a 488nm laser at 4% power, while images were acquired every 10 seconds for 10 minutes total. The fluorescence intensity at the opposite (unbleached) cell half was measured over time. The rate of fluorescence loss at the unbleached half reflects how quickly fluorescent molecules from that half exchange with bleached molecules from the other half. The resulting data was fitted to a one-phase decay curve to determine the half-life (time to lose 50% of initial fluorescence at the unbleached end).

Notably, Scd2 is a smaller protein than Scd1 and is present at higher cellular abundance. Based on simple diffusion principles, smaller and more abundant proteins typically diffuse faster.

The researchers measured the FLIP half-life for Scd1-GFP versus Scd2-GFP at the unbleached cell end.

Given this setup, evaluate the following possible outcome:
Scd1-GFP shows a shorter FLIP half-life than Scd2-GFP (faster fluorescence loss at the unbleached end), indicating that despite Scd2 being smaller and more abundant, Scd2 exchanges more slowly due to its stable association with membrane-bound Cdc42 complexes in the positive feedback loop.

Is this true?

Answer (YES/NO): YES